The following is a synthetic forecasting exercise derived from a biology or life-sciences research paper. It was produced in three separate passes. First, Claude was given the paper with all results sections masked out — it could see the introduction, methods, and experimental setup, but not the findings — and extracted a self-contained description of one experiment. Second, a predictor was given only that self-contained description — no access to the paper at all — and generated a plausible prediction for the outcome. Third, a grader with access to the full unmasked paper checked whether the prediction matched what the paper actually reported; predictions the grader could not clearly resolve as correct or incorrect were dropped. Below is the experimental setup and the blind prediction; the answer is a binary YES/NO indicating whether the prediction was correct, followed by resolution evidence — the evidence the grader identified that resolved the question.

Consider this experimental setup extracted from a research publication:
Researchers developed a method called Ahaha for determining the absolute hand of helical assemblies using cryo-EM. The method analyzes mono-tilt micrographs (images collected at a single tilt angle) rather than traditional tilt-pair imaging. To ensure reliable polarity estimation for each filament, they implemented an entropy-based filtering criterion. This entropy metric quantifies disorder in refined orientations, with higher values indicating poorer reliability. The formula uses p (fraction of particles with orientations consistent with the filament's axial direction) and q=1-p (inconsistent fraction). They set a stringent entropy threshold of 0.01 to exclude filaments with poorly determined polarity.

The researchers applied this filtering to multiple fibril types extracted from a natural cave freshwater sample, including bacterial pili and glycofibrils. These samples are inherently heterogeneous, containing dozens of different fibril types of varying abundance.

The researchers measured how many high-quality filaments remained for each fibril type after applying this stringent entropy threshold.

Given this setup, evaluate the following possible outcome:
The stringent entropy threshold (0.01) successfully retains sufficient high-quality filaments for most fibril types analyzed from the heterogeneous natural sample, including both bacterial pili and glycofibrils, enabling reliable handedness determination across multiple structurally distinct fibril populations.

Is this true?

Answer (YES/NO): YES